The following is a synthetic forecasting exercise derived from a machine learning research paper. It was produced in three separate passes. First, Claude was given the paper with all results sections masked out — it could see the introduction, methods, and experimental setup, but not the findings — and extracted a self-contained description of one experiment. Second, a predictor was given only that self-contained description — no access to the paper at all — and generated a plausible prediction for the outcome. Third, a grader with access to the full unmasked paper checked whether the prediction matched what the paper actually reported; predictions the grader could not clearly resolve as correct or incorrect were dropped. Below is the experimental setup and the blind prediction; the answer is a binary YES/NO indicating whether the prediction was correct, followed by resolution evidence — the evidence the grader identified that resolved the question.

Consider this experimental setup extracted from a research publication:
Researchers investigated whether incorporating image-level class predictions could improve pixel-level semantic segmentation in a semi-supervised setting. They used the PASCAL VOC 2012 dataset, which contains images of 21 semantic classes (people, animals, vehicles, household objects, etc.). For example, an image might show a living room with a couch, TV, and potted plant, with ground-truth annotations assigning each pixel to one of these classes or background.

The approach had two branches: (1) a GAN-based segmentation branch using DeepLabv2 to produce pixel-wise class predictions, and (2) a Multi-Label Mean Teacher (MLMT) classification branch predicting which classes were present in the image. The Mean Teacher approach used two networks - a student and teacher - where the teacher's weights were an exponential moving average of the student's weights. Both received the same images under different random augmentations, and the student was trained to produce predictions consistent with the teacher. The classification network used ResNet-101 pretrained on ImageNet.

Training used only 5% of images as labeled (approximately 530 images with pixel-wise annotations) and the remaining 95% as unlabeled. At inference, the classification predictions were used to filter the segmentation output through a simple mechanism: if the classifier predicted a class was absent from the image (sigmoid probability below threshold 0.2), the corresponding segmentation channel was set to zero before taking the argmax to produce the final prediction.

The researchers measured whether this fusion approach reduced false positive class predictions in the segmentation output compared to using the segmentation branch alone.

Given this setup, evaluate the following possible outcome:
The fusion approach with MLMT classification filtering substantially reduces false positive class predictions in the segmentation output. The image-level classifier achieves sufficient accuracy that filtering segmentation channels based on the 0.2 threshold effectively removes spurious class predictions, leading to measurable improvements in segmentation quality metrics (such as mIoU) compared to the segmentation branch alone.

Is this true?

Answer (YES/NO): YES